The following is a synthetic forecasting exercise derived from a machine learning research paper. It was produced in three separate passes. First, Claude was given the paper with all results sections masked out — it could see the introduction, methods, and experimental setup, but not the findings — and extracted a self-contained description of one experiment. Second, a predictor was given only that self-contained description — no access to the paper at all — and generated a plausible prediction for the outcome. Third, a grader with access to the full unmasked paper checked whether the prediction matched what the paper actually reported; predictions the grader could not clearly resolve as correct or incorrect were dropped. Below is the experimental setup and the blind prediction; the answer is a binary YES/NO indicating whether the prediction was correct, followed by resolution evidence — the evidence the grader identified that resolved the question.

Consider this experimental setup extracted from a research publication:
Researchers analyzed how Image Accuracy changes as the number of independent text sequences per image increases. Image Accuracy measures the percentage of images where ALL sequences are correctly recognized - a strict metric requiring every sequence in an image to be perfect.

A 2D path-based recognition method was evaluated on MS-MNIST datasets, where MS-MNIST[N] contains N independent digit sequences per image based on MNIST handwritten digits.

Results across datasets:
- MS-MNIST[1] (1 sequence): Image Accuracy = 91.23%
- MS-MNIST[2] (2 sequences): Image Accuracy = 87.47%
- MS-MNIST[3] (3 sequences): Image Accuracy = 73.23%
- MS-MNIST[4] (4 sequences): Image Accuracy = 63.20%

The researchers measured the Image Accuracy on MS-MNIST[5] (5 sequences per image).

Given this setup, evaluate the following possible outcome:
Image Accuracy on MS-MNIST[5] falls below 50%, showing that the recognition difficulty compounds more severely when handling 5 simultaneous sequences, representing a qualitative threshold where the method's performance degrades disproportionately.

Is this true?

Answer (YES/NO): YES